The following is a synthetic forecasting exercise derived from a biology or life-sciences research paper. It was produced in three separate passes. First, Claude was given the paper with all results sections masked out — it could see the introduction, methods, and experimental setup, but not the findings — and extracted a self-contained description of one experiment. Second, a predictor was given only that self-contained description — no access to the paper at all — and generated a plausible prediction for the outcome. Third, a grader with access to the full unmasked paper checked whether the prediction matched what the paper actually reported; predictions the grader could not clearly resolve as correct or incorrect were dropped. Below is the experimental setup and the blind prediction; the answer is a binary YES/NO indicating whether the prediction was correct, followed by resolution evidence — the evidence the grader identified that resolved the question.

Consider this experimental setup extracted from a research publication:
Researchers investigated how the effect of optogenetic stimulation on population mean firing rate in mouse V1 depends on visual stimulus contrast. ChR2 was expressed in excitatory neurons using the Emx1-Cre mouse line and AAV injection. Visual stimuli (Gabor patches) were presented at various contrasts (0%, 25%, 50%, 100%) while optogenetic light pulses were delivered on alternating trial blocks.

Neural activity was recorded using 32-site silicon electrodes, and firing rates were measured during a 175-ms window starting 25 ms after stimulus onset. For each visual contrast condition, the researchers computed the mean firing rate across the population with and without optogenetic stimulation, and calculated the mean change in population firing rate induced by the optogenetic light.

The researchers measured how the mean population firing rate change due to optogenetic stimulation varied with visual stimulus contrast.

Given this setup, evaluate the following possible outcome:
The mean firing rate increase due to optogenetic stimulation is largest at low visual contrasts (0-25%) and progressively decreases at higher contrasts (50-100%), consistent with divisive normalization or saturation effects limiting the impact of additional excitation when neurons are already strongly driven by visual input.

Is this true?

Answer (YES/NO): YES